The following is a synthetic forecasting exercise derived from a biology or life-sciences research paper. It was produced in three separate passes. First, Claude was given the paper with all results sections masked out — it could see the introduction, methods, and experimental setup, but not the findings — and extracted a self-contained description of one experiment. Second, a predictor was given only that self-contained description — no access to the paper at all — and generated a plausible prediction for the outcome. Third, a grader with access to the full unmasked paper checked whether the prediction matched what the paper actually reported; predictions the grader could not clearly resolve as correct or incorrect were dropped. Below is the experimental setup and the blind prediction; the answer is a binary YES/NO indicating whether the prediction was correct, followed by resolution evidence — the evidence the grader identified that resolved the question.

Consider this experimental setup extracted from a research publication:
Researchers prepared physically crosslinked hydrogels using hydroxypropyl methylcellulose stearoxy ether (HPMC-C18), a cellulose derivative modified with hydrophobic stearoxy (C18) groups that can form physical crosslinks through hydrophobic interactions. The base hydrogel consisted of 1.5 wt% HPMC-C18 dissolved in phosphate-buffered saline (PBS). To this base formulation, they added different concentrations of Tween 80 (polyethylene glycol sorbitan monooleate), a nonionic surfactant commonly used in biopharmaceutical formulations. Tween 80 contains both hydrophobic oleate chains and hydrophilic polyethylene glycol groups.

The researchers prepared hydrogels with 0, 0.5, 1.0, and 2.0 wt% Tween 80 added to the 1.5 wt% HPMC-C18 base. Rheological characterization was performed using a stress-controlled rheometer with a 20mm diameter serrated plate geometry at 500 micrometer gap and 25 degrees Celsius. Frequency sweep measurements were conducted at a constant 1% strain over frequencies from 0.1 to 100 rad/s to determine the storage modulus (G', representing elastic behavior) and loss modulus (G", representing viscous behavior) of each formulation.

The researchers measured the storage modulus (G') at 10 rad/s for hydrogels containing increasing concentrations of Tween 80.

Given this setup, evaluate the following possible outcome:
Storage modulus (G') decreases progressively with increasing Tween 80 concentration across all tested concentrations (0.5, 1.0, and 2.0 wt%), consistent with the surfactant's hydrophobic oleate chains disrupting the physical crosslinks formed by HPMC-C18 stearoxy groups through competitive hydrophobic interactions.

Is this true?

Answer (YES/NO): NO